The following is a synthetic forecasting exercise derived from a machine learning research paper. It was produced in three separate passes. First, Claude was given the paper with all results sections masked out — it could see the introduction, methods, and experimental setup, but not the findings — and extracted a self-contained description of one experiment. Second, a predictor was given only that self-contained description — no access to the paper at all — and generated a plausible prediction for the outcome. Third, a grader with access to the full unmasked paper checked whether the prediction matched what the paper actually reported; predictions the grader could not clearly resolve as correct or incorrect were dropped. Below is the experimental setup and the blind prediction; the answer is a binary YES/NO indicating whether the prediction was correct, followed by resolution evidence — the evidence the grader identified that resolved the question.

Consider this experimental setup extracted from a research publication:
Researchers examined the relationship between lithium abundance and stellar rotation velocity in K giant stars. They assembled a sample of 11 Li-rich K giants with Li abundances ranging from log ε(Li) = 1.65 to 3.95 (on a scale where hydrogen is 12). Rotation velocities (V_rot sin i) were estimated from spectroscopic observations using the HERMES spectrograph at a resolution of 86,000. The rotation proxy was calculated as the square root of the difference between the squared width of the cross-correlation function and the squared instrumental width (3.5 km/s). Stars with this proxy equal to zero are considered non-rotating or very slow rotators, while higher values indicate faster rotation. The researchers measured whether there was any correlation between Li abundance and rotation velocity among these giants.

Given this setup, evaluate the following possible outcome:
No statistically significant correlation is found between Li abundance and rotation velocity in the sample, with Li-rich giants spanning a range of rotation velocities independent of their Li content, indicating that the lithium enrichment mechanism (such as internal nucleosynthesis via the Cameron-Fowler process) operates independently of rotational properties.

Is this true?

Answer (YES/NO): NO